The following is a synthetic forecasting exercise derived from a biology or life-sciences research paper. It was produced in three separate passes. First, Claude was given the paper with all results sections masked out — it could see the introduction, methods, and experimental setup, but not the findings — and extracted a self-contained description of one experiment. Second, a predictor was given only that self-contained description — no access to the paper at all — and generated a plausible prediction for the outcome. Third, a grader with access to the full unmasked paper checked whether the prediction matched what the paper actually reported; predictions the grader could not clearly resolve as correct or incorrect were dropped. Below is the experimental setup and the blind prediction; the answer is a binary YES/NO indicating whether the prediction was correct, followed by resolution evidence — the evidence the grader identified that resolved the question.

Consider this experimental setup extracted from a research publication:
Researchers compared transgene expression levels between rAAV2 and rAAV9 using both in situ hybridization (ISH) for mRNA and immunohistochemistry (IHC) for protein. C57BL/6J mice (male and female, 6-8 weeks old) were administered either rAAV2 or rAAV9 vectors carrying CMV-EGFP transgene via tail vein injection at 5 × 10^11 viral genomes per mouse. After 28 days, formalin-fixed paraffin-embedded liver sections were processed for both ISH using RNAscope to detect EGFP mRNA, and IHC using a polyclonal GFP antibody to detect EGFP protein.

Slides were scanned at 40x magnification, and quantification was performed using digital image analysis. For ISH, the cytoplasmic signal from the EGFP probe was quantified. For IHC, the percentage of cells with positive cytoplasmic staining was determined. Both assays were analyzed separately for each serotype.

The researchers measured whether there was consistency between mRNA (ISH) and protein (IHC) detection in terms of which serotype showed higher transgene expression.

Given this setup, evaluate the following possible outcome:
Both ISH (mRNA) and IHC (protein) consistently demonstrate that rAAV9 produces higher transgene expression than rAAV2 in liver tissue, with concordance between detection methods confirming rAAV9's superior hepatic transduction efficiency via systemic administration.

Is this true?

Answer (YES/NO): YES